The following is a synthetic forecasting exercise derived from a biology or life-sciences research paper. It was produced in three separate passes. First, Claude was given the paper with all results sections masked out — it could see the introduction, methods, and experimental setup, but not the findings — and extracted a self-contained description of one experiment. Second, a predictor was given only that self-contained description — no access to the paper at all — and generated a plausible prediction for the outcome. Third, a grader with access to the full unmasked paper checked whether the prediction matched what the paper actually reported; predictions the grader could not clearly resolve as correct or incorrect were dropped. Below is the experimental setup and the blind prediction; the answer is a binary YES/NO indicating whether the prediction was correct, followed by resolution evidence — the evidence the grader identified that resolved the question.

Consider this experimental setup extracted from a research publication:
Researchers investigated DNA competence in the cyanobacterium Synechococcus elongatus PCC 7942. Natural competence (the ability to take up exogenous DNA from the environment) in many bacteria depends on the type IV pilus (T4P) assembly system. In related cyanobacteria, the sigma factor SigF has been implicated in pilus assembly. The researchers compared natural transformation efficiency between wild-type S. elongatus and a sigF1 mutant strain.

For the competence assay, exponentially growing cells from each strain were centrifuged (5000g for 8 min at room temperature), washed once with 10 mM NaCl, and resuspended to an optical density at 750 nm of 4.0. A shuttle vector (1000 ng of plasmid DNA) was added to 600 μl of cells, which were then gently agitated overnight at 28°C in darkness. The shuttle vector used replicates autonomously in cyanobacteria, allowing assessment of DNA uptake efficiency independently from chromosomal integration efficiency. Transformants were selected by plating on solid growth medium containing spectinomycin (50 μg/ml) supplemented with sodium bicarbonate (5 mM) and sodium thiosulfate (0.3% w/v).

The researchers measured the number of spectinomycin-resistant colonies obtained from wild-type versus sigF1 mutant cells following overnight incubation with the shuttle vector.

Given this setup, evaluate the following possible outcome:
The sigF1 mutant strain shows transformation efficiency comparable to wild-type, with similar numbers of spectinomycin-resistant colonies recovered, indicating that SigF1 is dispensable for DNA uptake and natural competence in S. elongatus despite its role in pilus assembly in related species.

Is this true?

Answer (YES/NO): YES